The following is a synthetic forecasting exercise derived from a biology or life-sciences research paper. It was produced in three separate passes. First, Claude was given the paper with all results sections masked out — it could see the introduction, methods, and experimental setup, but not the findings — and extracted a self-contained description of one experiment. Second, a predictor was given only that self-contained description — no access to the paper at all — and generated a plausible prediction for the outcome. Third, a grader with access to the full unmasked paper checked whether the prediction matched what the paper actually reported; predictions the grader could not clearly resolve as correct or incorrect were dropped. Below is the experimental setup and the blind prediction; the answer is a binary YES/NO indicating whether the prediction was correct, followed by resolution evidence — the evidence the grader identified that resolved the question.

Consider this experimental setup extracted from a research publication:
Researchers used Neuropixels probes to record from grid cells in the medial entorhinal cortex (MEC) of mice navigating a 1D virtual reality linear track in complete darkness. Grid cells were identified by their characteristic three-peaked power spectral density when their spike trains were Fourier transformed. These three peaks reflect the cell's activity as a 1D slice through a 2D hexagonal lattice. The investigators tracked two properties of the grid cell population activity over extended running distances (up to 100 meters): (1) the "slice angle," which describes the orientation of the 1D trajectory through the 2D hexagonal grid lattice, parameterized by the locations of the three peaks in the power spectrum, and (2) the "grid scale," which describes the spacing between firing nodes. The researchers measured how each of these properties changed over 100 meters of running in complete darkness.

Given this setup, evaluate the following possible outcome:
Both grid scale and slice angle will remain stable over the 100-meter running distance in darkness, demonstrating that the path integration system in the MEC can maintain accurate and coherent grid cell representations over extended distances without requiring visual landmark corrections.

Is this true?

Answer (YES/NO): NO